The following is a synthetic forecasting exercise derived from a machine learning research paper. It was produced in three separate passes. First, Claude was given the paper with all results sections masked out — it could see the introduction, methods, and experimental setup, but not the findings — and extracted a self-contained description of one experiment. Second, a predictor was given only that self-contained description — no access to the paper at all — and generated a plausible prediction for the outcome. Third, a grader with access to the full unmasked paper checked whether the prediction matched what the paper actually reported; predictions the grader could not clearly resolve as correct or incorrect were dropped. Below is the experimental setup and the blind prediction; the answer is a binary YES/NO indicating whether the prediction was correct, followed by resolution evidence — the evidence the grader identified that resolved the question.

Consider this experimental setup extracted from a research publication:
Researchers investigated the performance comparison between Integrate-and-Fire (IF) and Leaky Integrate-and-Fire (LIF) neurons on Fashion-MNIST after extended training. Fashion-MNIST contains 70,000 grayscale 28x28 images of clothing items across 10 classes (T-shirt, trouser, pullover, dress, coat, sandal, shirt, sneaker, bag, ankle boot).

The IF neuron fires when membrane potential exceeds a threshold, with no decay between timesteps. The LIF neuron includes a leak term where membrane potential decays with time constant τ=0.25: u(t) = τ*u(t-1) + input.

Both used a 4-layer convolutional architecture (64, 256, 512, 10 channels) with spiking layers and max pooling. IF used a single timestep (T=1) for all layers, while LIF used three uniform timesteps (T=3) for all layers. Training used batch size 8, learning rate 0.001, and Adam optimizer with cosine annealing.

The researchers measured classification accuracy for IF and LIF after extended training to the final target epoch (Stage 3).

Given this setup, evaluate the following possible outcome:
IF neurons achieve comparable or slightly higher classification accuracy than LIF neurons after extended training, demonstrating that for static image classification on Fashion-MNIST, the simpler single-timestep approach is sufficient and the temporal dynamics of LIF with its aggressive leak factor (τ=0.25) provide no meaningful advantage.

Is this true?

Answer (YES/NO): NO